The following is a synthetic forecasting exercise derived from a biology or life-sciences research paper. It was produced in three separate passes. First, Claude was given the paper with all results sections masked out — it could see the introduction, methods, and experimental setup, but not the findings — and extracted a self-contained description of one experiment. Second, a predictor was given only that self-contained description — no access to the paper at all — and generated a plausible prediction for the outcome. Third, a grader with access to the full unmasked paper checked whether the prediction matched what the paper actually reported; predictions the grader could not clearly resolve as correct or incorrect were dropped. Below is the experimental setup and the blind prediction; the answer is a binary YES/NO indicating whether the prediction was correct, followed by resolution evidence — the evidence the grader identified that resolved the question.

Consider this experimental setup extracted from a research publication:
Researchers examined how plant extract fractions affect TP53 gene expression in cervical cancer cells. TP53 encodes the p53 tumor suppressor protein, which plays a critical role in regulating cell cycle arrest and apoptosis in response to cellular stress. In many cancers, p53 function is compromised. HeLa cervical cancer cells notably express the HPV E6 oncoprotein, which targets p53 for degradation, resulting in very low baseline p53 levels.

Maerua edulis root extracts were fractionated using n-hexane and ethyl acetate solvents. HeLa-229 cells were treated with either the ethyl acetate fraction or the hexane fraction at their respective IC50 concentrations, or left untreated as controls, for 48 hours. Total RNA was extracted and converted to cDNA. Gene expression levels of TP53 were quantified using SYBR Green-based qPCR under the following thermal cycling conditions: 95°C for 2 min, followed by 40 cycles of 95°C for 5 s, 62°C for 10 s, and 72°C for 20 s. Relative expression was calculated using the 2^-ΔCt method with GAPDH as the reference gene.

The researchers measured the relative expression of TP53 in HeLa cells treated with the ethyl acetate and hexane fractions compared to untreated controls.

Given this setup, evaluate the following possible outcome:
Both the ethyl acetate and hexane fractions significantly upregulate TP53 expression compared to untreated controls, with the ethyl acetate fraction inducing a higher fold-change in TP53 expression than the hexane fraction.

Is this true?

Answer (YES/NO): NO